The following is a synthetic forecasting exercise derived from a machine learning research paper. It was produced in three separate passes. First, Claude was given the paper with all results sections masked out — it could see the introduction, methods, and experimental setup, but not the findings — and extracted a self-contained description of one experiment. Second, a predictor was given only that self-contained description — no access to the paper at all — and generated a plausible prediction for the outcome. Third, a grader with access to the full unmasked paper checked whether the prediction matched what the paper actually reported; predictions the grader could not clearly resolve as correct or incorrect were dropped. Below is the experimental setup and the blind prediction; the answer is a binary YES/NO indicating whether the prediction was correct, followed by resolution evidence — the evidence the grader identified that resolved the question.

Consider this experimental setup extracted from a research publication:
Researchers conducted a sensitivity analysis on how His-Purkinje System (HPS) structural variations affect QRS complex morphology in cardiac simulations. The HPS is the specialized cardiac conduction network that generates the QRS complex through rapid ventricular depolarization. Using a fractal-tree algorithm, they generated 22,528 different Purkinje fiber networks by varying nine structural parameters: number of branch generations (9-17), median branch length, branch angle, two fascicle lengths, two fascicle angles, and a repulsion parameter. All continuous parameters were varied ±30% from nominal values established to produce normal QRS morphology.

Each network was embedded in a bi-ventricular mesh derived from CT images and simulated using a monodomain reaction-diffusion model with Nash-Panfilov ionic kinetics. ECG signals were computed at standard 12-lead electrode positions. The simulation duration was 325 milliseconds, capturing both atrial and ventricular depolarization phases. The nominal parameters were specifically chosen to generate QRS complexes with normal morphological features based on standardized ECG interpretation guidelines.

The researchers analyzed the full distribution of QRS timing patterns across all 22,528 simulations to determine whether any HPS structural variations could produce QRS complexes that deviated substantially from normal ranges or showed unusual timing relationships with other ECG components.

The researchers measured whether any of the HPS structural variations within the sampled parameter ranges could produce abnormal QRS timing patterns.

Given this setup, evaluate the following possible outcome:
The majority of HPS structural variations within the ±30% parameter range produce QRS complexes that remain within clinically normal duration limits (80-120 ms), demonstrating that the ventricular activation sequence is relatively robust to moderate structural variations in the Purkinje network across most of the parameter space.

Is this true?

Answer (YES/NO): YES